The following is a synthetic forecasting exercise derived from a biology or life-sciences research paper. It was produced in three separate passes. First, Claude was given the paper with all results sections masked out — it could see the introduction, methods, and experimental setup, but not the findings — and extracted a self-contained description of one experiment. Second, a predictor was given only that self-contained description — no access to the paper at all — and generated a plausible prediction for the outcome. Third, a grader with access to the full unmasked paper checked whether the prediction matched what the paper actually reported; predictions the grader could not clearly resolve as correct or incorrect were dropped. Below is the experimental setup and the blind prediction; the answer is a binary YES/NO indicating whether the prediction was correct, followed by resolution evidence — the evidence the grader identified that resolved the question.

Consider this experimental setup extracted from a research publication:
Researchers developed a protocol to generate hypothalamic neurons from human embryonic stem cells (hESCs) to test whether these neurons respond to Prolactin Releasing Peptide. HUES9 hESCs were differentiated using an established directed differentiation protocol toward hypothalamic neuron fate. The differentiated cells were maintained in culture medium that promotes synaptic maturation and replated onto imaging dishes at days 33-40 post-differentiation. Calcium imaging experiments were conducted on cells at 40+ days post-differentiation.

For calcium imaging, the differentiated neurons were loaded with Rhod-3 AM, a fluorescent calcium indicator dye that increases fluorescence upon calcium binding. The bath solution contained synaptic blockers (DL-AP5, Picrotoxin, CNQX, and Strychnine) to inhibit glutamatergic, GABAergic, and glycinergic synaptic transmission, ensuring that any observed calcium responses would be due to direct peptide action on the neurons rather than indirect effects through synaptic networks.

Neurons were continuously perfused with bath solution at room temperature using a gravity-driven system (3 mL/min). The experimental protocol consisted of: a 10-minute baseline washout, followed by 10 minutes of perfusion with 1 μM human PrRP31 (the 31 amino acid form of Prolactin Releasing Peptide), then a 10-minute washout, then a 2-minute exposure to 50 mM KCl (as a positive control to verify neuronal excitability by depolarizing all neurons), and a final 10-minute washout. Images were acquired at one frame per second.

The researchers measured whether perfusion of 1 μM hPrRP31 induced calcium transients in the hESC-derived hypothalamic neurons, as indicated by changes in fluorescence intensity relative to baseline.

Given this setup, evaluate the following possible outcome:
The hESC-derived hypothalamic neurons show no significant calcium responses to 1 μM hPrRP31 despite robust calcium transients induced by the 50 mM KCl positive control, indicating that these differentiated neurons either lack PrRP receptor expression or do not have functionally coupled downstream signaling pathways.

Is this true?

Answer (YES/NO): NO